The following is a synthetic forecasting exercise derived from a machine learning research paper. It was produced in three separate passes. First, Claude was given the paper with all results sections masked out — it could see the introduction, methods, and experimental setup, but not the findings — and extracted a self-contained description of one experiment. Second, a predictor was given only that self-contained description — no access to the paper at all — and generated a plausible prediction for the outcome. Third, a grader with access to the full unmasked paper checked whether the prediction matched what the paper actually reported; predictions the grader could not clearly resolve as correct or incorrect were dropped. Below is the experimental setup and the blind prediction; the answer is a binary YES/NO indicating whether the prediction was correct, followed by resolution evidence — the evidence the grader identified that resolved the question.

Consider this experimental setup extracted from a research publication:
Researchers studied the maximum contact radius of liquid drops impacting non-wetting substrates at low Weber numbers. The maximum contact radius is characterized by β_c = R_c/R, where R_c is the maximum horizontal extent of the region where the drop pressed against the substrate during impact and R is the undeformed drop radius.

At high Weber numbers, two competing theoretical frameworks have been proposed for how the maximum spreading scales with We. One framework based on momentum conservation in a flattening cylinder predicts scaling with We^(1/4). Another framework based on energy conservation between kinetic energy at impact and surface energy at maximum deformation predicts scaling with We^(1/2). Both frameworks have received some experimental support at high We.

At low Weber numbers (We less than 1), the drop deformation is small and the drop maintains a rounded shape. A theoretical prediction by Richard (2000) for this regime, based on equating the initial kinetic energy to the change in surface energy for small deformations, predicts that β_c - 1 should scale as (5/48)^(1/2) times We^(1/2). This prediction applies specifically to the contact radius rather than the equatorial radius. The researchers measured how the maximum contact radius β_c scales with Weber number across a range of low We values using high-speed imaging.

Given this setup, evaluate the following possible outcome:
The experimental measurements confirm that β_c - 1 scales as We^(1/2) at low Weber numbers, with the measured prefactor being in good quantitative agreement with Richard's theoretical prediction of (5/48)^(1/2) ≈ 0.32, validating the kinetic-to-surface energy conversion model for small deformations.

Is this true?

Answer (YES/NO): NO